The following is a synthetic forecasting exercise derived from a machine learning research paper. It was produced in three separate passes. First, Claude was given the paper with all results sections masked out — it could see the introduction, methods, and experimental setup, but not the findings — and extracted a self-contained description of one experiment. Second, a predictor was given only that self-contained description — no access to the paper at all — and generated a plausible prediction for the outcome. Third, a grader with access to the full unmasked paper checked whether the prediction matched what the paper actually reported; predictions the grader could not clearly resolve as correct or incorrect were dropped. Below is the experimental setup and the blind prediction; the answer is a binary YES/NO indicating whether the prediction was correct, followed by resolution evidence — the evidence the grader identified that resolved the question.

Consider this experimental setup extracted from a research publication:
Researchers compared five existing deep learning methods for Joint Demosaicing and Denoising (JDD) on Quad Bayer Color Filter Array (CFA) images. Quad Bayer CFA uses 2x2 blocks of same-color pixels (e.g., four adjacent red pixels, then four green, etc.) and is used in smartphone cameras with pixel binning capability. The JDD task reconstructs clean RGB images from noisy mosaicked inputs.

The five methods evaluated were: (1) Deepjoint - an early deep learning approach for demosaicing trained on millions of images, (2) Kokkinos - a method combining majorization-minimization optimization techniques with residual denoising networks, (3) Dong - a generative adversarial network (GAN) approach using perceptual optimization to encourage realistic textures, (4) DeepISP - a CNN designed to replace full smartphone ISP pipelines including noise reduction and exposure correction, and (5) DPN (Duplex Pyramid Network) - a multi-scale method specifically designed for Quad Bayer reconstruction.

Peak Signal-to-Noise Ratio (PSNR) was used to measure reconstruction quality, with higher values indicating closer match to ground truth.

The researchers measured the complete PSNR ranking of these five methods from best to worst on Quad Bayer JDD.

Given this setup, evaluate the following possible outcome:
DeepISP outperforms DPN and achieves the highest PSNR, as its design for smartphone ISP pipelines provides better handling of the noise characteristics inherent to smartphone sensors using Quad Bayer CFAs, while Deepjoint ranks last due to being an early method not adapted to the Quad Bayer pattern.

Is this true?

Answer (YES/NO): NO